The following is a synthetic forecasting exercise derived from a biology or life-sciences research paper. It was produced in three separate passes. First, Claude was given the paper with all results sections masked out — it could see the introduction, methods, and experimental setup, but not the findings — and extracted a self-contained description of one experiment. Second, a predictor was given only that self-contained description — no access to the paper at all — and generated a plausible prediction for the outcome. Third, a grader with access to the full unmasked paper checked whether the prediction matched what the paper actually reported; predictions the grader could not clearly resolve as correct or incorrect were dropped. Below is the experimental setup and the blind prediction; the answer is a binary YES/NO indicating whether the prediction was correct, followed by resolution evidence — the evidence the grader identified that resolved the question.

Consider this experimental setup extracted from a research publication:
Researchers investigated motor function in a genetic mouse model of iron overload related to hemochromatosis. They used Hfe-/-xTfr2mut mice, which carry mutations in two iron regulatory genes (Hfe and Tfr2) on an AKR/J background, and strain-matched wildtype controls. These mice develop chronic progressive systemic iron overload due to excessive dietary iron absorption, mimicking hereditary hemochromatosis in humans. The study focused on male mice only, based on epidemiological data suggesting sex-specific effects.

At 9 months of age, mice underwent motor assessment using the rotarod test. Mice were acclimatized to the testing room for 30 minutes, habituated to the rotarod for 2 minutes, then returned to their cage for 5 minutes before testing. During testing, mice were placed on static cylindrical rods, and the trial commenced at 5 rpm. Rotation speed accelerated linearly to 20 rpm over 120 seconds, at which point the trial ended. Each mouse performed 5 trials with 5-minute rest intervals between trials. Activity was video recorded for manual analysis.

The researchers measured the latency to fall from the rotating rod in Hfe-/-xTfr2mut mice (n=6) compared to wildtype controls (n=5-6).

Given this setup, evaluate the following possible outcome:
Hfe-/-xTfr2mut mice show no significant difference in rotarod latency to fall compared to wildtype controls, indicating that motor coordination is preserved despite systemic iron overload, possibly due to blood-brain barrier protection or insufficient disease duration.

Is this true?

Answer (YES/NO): NO